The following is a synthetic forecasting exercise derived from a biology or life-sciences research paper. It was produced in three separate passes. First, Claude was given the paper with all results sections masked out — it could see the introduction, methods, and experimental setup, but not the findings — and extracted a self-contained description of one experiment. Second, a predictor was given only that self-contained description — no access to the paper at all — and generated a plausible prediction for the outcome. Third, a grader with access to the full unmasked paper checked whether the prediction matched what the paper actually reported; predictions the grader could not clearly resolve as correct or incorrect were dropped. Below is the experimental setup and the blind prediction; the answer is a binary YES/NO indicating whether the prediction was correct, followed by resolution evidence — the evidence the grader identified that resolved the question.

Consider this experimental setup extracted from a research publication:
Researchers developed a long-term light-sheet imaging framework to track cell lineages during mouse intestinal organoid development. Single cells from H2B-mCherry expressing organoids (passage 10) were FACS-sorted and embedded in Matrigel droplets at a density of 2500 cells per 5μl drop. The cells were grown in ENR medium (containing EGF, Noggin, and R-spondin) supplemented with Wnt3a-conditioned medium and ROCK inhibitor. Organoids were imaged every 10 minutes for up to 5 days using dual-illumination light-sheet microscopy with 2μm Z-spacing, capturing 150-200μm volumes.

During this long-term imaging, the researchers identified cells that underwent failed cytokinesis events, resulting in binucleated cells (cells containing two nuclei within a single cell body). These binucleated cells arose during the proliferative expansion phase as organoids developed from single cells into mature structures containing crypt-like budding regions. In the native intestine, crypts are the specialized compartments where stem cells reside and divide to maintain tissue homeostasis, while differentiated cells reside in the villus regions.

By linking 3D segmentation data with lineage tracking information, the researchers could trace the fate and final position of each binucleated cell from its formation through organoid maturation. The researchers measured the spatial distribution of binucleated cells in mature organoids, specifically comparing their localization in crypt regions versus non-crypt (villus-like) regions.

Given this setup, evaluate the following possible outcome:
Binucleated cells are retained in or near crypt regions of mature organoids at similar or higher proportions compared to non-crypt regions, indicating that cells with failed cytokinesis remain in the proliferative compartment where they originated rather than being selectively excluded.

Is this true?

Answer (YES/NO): NO